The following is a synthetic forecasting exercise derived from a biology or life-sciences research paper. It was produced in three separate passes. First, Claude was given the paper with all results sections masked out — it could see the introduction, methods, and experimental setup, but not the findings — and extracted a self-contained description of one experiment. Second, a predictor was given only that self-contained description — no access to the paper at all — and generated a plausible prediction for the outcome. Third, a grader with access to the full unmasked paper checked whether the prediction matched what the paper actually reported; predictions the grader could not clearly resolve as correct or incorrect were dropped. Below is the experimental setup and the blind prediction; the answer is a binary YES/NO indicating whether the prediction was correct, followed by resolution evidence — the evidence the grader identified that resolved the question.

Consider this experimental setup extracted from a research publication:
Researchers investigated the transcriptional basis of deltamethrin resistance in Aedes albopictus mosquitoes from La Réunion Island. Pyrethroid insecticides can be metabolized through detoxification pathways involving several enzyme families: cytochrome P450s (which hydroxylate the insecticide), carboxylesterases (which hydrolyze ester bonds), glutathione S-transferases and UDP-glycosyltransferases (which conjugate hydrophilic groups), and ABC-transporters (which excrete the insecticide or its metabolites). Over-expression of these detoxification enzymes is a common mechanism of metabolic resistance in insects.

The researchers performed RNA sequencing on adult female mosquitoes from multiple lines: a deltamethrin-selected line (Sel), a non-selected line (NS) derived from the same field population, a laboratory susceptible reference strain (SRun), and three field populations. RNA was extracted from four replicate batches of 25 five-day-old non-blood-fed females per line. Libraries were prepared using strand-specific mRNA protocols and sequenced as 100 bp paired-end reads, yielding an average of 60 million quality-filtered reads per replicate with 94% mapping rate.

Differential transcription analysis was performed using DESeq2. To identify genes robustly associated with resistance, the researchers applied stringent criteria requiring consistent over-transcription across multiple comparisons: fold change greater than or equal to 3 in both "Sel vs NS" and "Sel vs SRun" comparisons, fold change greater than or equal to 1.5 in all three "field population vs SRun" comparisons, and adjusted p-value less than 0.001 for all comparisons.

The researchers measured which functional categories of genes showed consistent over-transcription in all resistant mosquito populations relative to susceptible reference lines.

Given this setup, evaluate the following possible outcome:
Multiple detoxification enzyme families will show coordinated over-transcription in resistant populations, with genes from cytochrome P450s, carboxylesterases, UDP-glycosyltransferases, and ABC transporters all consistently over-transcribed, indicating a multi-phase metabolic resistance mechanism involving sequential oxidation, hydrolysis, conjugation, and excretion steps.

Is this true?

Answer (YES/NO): NO